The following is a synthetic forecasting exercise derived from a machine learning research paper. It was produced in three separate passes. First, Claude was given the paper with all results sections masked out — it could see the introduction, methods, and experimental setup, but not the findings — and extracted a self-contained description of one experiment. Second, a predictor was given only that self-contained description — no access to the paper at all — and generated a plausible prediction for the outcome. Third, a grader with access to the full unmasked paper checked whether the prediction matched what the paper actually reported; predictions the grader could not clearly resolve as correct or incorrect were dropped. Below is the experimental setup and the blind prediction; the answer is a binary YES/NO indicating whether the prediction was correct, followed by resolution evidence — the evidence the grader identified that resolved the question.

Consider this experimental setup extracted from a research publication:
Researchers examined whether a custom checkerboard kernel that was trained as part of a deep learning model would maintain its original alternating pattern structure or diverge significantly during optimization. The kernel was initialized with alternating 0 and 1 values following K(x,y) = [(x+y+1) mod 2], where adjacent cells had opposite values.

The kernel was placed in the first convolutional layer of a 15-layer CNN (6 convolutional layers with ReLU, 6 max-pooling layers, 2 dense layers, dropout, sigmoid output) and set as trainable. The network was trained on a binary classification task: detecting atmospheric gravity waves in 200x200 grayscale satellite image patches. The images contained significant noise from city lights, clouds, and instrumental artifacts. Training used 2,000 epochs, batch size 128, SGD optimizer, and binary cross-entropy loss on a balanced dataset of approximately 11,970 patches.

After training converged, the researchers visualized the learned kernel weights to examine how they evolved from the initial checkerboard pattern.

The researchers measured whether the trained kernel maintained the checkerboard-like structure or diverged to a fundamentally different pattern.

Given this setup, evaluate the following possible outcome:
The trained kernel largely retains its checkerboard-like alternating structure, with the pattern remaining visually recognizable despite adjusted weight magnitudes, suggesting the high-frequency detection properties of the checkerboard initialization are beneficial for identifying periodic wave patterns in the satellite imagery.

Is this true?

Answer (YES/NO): YES